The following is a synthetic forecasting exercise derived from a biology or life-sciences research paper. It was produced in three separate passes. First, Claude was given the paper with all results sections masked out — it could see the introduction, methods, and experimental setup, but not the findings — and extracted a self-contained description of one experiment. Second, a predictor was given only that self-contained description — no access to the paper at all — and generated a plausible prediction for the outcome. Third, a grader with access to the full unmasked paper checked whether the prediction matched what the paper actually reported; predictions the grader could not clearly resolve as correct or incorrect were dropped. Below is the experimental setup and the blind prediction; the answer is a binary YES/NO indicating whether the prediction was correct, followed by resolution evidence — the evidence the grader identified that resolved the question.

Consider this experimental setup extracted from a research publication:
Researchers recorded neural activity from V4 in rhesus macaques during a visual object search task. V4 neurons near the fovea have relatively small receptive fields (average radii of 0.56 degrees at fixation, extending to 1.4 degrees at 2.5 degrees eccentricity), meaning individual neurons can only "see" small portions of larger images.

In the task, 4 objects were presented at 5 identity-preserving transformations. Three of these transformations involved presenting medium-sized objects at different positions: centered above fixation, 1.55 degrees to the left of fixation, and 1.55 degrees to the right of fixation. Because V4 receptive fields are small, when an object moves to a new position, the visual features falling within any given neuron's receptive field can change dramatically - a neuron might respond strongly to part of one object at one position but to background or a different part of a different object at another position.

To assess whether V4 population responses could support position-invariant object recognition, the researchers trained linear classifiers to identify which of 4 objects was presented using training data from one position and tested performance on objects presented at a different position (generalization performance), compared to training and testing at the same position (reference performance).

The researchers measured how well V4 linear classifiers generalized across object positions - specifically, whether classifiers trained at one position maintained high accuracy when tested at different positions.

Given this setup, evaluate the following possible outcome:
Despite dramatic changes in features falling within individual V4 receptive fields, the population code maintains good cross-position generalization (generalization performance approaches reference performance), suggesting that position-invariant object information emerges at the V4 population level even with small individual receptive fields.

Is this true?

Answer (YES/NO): NO